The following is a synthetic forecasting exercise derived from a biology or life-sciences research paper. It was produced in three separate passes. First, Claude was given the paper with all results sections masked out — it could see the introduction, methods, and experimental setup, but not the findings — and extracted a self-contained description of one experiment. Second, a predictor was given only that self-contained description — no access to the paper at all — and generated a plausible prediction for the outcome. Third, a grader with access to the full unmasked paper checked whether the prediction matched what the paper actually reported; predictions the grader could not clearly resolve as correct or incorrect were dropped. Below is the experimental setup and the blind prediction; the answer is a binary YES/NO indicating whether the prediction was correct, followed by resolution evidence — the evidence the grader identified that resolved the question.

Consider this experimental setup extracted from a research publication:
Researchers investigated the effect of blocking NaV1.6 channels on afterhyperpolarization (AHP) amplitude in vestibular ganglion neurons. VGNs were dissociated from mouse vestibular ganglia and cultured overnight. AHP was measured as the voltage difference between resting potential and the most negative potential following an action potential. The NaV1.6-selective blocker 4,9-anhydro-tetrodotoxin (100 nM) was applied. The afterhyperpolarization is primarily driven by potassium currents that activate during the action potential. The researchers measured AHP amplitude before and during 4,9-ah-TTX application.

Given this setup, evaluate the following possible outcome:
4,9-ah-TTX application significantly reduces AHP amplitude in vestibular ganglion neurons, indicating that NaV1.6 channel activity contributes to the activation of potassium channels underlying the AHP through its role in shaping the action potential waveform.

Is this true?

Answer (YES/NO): YES